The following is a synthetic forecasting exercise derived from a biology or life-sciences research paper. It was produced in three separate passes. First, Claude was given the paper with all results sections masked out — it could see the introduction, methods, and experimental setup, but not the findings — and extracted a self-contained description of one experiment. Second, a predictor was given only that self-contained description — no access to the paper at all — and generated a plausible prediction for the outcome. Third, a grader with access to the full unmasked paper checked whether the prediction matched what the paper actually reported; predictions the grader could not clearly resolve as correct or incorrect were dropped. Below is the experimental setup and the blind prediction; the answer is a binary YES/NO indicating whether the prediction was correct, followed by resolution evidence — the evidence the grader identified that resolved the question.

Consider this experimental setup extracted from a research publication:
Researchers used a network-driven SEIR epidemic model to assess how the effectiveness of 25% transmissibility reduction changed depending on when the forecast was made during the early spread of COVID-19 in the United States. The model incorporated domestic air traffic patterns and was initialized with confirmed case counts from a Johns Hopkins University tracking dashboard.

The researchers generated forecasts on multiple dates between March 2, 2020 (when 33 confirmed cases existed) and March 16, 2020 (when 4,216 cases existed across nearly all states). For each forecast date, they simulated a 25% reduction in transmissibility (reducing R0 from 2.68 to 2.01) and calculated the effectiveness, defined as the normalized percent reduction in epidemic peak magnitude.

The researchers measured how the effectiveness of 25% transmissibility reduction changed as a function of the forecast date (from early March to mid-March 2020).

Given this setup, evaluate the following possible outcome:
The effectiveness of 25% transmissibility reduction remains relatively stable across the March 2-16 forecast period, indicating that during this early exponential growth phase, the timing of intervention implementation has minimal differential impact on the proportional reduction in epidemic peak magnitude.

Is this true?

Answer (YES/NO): YES